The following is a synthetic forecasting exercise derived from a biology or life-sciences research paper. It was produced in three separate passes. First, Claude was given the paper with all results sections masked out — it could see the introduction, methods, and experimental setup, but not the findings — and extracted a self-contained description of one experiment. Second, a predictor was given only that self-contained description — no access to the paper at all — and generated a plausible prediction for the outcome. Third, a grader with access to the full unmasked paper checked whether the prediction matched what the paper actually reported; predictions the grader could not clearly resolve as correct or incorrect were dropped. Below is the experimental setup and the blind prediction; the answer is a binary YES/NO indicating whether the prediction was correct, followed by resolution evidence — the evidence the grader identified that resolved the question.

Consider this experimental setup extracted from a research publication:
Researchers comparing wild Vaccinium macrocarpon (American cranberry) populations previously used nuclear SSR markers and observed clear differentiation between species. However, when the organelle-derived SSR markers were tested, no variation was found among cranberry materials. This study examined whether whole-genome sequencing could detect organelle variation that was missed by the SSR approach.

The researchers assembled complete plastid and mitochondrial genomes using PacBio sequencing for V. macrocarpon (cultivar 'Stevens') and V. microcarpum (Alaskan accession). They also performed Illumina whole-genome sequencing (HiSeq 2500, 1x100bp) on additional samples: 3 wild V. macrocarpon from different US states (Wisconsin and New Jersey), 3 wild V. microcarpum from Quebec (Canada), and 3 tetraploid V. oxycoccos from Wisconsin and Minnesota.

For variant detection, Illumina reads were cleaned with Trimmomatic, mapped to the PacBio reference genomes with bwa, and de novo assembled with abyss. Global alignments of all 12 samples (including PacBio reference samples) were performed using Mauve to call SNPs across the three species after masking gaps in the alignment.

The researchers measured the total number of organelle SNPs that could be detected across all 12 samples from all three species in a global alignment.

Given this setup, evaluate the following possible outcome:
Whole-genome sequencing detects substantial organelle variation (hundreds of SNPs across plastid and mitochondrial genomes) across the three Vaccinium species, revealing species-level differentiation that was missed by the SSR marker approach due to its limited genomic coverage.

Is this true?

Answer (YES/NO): YES